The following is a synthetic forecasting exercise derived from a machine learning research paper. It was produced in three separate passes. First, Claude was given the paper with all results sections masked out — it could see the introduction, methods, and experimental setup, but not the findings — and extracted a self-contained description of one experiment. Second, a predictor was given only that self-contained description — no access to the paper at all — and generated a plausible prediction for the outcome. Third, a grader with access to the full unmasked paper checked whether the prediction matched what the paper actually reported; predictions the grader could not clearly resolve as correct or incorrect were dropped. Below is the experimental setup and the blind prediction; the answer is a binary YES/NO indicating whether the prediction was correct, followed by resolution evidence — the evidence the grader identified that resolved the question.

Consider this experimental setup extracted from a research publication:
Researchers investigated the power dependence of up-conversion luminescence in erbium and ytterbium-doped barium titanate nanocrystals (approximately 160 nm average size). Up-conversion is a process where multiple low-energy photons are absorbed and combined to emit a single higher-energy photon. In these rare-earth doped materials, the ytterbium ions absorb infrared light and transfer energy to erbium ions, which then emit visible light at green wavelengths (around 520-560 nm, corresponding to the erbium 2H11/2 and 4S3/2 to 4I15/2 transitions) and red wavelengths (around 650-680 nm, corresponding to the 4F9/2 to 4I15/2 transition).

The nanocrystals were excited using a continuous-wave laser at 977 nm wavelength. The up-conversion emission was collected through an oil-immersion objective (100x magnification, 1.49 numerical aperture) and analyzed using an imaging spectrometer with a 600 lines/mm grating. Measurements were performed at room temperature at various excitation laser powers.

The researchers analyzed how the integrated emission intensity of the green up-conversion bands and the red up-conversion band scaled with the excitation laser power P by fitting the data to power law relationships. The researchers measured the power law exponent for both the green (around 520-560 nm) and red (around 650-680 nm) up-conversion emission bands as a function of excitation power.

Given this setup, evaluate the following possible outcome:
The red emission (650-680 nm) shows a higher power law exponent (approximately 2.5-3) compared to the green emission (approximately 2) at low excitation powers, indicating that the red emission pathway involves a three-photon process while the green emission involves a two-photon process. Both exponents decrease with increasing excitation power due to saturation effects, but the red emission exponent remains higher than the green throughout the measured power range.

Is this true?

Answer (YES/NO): NO